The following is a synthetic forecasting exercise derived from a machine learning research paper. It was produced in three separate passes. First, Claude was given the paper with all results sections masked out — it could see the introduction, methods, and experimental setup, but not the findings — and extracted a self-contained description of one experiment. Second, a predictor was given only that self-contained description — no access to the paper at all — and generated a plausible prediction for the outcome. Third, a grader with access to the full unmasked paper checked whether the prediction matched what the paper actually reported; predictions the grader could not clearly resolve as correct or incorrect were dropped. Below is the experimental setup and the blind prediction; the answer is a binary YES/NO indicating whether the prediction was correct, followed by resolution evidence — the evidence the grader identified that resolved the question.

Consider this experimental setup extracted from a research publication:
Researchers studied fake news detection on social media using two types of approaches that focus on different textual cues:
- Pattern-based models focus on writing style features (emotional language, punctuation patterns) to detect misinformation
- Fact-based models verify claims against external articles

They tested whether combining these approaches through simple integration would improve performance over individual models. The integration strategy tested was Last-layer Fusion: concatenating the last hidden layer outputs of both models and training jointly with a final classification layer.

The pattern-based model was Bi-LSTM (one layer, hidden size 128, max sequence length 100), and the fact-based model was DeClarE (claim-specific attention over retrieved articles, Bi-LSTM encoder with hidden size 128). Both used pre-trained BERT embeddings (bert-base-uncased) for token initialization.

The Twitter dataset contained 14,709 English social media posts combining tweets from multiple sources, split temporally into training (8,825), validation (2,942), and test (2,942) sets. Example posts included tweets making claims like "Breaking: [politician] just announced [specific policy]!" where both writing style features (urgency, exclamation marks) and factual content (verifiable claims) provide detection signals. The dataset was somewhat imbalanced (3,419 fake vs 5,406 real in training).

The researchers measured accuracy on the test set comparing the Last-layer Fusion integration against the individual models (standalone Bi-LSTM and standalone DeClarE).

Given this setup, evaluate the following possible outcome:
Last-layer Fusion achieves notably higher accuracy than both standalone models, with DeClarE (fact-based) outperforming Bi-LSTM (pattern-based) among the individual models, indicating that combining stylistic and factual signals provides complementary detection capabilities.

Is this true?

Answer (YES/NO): NO